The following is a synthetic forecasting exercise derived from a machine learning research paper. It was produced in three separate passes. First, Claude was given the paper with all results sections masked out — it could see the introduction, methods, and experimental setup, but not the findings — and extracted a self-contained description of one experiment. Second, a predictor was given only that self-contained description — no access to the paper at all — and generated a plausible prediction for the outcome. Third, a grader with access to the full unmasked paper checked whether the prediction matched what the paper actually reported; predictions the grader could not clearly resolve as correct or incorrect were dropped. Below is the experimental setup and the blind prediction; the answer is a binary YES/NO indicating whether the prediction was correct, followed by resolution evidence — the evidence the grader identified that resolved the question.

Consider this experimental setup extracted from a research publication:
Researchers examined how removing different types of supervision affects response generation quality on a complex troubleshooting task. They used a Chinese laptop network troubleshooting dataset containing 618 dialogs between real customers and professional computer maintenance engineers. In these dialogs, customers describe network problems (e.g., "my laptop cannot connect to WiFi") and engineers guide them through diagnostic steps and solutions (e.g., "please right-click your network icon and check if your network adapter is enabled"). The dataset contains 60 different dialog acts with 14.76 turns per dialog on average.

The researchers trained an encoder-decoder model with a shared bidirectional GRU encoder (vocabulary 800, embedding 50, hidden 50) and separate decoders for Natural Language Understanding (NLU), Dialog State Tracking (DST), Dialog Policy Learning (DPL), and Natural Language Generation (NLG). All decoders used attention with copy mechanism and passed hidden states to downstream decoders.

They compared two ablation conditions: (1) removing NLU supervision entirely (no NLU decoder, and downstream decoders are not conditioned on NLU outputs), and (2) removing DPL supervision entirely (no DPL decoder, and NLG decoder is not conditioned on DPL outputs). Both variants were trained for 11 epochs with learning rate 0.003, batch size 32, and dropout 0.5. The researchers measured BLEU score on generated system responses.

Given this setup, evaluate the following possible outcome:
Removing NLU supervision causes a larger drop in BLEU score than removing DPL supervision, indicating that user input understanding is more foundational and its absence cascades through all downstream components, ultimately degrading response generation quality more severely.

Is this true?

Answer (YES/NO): NO